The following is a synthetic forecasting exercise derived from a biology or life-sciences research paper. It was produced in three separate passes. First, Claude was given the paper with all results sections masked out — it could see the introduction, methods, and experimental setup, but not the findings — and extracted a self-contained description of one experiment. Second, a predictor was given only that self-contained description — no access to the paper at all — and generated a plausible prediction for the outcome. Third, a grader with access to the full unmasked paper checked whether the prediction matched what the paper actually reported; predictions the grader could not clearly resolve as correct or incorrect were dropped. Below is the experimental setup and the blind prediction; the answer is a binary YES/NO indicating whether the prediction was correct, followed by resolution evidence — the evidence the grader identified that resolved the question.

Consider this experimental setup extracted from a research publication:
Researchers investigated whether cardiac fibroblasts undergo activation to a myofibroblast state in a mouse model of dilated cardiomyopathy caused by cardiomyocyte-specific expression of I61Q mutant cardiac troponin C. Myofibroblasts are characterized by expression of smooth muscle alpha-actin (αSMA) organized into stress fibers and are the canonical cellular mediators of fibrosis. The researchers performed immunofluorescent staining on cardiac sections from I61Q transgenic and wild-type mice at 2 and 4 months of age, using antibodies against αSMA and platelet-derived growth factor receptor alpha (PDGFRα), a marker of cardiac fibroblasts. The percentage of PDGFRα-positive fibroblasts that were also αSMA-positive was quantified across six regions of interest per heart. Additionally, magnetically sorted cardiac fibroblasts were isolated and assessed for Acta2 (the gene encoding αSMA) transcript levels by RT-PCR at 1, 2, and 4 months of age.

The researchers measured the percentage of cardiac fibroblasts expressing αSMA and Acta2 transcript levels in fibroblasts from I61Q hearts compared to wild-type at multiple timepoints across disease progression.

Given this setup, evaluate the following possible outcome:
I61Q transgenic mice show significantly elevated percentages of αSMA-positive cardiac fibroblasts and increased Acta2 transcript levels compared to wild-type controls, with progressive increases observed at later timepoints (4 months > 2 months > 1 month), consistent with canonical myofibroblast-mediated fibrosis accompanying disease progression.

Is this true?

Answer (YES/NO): NO